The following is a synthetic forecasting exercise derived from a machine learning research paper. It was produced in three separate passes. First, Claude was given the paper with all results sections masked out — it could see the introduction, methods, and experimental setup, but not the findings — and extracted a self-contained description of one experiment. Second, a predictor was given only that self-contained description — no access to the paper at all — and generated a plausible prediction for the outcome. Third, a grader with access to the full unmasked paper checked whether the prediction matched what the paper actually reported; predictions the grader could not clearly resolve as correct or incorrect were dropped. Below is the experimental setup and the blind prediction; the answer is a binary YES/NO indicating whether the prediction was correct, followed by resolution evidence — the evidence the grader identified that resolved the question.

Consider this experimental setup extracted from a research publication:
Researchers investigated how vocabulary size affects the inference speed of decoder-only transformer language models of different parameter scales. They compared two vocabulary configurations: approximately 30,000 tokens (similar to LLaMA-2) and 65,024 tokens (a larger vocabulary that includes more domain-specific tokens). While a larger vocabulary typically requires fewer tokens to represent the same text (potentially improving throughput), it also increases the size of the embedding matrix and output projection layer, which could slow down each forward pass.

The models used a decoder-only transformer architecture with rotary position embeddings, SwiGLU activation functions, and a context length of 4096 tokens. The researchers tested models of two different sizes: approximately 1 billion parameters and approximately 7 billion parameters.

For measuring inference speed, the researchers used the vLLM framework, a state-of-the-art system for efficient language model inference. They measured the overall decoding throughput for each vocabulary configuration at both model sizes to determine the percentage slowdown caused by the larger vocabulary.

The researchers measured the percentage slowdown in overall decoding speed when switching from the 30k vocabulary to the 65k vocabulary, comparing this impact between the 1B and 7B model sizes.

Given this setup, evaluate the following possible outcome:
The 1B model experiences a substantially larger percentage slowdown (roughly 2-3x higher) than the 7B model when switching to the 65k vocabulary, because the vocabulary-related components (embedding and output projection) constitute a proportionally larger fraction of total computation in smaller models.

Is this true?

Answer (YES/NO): NO